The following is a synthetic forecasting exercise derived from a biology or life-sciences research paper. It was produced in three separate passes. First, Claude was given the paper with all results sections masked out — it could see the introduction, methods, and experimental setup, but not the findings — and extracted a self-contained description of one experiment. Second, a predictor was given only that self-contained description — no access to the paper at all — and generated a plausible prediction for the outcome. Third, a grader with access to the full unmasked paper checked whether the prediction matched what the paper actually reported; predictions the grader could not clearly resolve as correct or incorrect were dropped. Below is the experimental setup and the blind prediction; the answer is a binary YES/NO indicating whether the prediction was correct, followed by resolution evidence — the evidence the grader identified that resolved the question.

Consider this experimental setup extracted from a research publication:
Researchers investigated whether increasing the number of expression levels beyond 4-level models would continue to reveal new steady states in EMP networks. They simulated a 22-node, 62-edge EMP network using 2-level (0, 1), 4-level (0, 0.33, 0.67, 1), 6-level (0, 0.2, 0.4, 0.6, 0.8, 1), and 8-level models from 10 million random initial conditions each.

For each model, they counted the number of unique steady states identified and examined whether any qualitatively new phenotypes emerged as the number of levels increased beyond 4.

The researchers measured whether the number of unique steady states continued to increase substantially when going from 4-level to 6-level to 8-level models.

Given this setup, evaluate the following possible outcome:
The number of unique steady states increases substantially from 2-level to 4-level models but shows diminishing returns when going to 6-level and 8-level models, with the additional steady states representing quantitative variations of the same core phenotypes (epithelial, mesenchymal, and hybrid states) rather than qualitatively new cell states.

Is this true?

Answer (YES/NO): YES